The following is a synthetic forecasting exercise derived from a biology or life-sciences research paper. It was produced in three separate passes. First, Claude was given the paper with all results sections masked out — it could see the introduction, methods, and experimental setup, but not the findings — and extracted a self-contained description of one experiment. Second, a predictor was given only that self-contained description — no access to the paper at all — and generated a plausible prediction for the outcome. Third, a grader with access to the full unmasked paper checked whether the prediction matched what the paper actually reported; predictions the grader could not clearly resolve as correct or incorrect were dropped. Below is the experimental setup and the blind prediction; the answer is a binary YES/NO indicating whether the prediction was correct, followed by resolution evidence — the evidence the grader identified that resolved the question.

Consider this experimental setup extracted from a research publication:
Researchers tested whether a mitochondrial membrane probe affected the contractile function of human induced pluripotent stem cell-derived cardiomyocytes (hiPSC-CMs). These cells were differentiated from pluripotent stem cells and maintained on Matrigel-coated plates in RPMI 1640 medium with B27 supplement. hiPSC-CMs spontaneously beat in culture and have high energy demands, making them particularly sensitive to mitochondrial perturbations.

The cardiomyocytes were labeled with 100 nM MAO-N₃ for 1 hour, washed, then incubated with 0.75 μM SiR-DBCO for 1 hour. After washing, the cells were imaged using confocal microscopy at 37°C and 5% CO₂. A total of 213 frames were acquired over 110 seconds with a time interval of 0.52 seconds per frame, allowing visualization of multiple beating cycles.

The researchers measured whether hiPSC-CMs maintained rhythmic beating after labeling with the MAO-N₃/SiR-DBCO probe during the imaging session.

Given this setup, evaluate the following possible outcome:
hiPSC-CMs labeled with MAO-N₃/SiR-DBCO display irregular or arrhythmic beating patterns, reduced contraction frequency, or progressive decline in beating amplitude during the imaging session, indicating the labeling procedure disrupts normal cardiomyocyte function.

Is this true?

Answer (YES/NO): NO